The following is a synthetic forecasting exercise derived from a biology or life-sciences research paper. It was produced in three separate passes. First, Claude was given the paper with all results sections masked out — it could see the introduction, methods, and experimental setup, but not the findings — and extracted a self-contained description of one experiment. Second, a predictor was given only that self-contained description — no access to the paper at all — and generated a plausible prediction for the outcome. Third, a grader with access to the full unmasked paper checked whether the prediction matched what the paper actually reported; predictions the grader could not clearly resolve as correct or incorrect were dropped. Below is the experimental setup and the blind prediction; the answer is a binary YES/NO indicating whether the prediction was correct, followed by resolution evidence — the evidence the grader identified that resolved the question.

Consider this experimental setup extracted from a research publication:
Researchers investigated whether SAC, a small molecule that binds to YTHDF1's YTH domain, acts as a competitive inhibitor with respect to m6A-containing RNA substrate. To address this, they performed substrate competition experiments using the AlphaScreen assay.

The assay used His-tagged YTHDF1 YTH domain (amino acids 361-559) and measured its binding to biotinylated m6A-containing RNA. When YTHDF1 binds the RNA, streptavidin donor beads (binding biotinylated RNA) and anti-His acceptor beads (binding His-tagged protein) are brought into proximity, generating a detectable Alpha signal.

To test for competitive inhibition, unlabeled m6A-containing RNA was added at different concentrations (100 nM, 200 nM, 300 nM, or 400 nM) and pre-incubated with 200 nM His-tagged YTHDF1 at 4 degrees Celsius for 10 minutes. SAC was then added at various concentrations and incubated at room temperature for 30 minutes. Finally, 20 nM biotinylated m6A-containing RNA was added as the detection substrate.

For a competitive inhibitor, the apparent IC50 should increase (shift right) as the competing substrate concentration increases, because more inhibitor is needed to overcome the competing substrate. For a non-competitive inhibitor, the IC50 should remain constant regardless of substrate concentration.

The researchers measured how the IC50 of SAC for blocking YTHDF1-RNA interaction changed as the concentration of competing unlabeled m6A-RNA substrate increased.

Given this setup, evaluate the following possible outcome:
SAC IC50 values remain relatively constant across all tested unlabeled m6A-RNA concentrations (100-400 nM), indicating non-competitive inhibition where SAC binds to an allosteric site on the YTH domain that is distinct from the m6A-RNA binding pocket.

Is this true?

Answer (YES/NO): NO